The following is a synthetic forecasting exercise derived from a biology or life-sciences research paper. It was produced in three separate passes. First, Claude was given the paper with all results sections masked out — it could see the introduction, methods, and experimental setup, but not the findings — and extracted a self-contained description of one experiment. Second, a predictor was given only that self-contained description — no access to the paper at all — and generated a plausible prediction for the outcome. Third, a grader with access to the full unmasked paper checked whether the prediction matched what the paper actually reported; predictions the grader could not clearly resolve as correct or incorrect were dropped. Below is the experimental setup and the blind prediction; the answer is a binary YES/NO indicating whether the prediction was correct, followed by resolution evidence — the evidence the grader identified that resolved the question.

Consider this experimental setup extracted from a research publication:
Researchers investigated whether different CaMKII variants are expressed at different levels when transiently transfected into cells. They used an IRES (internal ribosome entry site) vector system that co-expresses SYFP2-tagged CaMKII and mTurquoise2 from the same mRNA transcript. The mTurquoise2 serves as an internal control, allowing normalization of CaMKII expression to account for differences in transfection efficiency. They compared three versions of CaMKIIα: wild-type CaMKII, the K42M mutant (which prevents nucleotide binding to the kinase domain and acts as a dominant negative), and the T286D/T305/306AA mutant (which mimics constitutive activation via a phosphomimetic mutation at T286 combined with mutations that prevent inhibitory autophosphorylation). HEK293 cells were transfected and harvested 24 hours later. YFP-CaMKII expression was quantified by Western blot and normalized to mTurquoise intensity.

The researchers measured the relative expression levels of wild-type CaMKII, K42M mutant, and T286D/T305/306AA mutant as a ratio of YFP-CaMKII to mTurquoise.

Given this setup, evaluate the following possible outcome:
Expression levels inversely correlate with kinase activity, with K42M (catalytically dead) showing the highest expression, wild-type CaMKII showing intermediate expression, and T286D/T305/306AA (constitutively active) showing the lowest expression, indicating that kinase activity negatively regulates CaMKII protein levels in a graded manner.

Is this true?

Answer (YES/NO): NO